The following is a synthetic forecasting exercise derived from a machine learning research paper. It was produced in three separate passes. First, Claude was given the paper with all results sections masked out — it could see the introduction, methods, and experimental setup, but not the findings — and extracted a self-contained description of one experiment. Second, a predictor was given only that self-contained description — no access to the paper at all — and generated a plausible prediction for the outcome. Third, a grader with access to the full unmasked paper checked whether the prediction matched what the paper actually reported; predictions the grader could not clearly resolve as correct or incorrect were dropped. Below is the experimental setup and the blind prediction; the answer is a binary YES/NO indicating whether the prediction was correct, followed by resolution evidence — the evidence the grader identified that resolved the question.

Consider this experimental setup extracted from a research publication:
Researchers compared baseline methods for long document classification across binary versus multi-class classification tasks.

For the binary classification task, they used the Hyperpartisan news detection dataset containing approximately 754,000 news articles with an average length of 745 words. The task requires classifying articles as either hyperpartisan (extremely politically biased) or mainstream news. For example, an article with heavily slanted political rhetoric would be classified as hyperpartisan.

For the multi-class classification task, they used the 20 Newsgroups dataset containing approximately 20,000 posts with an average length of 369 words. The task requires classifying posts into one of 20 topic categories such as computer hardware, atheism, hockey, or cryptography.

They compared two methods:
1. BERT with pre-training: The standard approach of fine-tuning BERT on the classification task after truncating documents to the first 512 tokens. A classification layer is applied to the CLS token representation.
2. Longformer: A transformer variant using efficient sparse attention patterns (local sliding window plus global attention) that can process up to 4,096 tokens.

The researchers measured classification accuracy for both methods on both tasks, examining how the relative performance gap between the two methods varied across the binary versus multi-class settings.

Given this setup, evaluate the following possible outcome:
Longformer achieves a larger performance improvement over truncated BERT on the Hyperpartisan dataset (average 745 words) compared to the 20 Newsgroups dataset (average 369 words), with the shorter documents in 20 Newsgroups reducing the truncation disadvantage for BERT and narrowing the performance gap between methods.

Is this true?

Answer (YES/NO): YES